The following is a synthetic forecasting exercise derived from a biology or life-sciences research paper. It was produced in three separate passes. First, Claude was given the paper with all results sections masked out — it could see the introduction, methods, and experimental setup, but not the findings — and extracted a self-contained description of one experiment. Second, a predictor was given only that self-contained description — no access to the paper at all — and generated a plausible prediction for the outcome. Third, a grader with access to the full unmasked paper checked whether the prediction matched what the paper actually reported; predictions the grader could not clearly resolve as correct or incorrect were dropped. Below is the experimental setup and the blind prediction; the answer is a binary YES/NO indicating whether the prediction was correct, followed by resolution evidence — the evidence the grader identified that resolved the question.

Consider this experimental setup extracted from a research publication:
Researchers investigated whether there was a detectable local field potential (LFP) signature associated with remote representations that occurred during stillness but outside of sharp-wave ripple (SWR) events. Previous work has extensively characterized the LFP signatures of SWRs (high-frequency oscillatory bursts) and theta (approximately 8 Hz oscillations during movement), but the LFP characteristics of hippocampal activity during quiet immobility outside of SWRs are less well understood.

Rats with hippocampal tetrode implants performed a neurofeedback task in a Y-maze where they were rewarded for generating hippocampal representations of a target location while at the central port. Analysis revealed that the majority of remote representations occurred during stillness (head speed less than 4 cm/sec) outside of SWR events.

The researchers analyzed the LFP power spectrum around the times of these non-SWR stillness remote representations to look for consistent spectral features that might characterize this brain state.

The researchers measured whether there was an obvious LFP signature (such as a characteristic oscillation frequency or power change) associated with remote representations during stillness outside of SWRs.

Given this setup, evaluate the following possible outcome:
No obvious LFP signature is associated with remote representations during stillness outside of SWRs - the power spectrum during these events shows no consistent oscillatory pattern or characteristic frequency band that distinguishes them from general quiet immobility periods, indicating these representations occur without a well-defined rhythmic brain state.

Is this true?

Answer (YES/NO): YES